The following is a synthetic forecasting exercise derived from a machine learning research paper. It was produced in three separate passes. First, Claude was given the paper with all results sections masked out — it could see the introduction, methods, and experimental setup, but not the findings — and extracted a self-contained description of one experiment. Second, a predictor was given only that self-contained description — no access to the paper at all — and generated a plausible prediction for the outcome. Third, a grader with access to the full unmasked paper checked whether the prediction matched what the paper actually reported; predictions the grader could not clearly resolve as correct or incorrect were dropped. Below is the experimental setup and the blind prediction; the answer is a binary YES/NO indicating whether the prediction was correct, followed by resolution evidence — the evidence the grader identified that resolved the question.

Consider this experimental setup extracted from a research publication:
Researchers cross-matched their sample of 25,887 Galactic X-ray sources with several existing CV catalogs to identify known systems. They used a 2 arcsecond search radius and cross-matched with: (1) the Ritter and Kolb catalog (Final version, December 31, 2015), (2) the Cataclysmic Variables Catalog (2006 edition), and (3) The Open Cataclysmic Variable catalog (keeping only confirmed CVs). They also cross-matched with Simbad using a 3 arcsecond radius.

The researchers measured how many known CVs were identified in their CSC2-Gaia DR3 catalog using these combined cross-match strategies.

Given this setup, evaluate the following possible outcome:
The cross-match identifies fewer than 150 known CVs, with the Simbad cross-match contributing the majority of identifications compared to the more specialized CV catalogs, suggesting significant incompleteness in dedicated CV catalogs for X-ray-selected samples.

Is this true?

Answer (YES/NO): YES